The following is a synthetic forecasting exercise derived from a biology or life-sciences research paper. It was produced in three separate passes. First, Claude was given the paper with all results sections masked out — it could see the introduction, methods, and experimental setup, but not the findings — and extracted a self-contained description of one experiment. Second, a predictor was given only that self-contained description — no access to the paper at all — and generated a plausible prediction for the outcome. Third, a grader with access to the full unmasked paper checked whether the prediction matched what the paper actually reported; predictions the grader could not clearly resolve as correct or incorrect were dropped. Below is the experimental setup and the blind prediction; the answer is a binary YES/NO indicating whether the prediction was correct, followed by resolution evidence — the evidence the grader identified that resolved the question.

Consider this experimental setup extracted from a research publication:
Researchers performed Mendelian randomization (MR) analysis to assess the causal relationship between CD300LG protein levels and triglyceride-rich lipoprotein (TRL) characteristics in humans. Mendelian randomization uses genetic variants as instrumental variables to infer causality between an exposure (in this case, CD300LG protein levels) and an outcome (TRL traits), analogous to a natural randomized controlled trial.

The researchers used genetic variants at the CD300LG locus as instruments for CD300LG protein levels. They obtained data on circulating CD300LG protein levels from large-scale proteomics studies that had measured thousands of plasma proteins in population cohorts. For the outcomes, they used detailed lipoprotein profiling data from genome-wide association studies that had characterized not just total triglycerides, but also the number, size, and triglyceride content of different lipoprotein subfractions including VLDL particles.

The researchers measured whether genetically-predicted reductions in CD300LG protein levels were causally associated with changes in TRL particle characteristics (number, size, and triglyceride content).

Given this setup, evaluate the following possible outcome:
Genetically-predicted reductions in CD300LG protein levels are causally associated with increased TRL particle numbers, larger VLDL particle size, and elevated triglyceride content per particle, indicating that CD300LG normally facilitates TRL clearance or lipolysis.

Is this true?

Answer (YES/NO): YES